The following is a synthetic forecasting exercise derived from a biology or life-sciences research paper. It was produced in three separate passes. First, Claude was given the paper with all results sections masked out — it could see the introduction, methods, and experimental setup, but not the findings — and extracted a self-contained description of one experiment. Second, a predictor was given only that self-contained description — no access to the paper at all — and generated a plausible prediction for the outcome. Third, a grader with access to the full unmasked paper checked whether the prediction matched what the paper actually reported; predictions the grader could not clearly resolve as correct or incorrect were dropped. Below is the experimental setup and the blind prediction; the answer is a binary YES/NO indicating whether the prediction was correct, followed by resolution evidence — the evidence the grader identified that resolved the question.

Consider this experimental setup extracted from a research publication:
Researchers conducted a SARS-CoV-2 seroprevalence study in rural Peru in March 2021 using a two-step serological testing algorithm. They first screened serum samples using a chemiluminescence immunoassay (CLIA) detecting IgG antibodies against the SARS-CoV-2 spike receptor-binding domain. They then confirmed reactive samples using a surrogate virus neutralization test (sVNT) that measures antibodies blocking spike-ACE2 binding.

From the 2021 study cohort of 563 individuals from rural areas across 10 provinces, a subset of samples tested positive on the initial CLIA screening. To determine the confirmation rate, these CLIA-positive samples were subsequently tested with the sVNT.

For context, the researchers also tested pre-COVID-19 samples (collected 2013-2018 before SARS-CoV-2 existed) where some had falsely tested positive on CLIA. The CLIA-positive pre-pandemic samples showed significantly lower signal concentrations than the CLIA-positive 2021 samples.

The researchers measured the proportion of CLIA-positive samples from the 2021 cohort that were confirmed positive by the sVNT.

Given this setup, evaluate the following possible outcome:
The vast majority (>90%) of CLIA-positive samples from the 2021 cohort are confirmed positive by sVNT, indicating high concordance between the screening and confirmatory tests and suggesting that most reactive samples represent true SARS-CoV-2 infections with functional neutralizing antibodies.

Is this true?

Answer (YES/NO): YES